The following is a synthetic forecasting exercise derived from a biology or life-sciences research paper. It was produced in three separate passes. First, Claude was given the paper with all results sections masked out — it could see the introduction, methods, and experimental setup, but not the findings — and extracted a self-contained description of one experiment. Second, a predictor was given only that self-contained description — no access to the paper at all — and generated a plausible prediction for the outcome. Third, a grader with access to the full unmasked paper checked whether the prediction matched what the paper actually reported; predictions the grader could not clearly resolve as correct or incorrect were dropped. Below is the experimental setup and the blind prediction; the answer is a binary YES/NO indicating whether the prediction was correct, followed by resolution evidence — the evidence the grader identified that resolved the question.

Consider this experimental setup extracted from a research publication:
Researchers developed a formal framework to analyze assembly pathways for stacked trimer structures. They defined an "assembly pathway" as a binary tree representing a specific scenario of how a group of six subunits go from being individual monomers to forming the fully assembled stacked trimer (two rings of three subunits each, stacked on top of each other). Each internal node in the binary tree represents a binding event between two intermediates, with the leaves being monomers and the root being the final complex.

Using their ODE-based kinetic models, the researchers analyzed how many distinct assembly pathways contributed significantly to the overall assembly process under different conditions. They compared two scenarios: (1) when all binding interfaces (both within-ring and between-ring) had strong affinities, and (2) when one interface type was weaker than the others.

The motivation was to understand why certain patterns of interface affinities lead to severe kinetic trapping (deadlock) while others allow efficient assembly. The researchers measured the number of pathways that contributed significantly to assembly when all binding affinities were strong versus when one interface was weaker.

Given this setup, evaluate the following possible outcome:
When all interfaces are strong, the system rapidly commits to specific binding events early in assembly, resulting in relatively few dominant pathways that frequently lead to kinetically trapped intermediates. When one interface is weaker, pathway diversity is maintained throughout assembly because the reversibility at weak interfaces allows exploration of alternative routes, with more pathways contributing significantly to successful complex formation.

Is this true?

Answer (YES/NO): NO